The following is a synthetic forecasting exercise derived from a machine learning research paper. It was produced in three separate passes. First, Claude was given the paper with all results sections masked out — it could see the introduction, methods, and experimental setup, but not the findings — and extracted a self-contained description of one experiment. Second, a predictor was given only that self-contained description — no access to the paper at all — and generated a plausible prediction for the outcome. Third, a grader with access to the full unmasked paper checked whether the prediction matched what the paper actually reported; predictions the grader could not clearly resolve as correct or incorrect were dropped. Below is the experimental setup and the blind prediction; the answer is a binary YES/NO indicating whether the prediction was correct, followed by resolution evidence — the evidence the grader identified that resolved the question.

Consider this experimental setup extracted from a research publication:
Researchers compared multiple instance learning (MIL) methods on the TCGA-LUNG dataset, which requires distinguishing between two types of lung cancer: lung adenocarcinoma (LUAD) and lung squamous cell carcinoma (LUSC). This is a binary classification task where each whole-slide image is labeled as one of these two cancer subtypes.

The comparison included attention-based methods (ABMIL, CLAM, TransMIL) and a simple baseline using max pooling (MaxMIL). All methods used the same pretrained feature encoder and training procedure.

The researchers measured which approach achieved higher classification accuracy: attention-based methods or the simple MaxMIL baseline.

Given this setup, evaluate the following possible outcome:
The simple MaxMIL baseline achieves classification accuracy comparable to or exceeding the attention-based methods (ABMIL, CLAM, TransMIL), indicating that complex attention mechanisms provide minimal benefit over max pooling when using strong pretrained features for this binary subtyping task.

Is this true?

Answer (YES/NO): YES